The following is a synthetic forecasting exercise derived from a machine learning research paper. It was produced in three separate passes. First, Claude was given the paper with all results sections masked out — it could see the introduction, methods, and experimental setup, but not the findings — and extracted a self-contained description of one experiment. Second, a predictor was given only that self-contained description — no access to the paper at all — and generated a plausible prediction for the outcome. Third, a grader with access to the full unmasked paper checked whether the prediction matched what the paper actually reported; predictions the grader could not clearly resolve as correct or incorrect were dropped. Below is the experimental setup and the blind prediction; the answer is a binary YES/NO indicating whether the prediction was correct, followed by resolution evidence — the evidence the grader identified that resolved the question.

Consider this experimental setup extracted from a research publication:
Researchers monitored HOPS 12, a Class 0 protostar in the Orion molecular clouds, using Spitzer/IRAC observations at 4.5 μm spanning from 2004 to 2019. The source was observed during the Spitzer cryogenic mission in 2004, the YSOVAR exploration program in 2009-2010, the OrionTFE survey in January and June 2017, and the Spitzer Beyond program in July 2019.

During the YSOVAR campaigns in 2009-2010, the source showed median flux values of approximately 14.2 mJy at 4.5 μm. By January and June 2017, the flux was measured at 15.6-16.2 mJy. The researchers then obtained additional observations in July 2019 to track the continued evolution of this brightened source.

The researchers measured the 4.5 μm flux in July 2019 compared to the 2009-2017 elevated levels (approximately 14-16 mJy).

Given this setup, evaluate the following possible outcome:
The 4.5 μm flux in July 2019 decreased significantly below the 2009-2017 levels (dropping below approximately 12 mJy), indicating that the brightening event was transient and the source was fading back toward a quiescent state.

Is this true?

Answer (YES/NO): YES